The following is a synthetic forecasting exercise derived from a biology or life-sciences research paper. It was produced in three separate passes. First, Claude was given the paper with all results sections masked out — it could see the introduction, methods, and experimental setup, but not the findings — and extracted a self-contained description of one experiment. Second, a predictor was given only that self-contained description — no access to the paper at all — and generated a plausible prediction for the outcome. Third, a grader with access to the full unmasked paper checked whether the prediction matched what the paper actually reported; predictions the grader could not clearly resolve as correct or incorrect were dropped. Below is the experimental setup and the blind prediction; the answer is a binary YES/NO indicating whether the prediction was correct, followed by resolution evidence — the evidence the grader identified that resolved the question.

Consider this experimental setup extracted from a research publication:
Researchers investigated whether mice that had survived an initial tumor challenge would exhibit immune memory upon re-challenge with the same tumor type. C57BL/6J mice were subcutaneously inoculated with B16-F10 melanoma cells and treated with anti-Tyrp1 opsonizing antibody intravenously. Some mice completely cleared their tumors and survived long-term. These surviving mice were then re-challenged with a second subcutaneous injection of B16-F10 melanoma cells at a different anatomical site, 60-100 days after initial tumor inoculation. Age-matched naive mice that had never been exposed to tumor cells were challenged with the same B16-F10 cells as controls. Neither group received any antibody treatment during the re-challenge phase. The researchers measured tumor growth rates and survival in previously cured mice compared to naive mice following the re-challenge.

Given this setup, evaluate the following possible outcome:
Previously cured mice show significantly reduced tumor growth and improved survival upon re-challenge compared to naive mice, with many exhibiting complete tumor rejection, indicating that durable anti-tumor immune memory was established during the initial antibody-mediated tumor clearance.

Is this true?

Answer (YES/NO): YES